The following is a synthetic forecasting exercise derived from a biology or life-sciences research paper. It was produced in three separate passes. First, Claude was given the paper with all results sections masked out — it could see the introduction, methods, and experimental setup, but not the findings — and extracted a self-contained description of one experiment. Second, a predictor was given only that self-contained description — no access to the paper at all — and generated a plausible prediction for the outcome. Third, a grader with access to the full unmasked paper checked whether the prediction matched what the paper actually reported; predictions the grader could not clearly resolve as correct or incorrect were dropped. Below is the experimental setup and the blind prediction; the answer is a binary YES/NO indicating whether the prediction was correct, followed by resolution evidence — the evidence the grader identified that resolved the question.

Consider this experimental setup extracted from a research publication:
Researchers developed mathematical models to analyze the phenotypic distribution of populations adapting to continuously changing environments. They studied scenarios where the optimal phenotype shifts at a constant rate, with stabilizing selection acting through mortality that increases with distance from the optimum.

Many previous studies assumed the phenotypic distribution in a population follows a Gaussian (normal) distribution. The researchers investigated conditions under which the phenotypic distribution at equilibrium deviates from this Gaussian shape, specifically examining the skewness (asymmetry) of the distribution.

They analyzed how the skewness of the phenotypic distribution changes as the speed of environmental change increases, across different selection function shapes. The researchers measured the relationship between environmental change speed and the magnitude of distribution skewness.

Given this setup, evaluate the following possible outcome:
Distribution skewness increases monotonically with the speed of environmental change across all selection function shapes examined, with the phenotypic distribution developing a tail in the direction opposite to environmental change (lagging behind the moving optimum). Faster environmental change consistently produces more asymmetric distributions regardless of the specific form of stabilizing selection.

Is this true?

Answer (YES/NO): NO